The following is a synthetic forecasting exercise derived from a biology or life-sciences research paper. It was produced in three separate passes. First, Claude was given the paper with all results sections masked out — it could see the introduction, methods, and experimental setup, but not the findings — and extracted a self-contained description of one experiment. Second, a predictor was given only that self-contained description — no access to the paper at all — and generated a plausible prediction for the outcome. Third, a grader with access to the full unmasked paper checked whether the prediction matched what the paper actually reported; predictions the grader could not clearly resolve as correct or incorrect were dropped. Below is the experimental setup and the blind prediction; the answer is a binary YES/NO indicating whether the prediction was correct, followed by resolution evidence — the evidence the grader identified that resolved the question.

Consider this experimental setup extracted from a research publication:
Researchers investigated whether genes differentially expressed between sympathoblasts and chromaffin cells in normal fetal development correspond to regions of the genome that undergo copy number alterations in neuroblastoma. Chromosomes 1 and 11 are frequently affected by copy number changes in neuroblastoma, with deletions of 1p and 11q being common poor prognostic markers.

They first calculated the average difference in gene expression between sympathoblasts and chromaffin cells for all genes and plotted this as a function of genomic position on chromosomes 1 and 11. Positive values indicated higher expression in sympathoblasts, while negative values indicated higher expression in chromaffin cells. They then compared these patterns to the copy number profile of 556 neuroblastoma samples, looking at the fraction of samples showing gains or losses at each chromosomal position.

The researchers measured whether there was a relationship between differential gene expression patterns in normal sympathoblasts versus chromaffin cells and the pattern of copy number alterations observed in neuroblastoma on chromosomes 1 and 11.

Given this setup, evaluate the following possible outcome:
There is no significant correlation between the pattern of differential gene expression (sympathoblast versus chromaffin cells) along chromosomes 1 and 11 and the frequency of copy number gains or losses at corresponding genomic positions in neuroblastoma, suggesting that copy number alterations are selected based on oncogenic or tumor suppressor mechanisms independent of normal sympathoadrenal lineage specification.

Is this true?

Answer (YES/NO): NO